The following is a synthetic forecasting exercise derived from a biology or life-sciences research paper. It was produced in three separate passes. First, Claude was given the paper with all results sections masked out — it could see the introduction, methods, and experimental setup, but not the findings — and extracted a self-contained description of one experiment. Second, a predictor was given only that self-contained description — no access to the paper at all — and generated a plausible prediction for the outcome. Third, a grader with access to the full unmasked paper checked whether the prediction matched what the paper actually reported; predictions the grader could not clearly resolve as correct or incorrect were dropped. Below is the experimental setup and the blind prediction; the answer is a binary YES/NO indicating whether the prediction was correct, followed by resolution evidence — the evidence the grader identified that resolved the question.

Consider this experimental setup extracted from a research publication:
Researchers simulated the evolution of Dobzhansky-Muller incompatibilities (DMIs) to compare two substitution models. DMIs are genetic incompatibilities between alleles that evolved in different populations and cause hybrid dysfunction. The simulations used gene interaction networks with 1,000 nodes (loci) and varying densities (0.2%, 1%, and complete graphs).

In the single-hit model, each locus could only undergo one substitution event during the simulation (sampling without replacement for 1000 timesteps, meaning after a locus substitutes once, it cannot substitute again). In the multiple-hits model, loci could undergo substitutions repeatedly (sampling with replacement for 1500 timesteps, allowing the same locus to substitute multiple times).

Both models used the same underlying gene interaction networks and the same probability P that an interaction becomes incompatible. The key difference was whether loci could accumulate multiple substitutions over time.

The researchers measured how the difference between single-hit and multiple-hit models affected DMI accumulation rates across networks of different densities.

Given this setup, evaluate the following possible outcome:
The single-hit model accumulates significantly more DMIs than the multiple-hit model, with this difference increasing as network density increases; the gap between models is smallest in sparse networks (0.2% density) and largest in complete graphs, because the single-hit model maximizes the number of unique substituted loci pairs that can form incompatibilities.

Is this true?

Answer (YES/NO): NO